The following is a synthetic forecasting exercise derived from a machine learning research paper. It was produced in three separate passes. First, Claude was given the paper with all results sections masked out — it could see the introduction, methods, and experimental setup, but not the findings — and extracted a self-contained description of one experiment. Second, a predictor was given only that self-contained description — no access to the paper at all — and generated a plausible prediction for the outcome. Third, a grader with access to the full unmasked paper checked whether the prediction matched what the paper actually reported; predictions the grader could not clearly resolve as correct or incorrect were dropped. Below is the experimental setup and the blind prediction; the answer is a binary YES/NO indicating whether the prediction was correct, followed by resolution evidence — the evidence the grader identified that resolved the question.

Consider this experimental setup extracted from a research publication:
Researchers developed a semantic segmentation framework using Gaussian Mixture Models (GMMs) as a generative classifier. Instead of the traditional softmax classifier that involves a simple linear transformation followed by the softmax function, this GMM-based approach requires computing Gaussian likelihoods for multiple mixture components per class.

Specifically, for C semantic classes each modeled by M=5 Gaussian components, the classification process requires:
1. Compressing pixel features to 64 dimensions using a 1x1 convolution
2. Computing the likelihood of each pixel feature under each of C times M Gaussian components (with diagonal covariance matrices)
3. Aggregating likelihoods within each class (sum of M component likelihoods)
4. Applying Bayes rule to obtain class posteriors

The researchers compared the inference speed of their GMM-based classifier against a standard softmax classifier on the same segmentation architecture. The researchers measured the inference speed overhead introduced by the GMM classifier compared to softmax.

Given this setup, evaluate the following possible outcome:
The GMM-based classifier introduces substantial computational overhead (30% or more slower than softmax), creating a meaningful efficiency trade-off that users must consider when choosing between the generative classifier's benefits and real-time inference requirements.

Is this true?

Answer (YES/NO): NO